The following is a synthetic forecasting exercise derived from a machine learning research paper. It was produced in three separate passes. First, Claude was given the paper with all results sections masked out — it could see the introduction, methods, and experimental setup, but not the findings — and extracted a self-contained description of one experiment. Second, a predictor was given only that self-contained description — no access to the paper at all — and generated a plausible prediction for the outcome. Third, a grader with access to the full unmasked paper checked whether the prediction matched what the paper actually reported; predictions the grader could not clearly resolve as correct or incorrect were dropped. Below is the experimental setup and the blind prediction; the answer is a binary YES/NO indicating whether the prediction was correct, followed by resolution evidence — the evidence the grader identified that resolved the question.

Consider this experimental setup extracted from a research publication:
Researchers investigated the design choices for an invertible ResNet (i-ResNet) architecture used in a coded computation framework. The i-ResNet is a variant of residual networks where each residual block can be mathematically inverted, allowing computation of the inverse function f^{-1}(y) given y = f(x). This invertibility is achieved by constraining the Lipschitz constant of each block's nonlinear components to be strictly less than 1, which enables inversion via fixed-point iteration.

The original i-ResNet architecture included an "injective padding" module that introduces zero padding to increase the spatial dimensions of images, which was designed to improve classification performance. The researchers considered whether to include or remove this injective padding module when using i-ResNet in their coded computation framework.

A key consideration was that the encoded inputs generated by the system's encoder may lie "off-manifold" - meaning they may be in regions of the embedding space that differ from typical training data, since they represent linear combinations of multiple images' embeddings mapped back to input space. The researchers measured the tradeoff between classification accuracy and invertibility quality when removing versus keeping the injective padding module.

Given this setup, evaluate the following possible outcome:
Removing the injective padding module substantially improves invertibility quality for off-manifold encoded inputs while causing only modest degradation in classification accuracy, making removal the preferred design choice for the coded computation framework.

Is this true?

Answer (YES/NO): YES